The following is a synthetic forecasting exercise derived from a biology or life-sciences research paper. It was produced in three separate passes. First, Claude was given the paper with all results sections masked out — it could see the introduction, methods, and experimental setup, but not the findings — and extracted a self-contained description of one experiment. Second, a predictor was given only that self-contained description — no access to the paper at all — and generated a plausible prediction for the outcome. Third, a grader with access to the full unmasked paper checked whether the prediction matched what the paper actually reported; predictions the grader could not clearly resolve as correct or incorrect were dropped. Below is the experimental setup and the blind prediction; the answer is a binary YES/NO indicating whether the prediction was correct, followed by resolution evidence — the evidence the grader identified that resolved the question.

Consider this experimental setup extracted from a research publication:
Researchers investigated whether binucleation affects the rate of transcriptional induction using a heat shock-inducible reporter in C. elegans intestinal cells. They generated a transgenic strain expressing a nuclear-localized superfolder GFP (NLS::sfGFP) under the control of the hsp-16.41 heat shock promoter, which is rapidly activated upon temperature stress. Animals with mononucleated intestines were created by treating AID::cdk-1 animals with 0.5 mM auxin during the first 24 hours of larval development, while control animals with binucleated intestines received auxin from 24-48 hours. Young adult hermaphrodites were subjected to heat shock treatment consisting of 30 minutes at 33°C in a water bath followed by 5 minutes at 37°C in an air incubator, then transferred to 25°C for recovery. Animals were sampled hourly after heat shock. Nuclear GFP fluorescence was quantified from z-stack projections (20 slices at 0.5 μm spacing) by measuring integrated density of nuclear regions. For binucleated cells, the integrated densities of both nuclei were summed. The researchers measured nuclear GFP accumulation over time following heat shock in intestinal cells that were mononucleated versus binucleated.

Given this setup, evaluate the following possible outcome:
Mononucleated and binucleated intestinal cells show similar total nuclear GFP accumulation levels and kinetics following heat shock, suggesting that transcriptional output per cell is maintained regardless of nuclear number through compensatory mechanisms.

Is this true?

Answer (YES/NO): NO